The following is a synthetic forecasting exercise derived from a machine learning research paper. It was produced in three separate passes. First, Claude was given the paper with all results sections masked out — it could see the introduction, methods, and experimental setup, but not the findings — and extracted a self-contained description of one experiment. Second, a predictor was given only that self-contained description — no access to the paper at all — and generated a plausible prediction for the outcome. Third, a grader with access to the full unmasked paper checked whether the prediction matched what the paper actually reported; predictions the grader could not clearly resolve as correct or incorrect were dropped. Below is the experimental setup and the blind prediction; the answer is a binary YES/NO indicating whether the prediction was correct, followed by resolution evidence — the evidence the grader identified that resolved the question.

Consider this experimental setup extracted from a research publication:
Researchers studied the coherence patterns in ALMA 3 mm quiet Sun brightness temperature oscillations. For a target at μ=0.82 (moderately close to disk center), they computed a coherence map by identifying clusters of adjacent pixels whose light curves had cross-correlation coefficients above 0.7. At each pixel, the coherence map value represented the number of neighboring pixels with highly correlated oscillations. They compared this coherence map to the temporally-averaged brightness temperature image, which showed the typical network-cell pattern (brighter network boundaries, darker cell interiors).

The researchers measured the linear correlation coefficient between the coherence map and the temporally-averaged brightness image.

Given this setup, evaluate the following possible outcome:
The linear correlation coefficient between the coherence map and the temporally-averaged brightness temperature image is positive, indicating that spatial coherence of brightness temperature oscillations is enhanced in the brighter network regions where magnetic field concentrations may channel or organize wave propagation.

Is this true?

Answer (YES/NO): NO